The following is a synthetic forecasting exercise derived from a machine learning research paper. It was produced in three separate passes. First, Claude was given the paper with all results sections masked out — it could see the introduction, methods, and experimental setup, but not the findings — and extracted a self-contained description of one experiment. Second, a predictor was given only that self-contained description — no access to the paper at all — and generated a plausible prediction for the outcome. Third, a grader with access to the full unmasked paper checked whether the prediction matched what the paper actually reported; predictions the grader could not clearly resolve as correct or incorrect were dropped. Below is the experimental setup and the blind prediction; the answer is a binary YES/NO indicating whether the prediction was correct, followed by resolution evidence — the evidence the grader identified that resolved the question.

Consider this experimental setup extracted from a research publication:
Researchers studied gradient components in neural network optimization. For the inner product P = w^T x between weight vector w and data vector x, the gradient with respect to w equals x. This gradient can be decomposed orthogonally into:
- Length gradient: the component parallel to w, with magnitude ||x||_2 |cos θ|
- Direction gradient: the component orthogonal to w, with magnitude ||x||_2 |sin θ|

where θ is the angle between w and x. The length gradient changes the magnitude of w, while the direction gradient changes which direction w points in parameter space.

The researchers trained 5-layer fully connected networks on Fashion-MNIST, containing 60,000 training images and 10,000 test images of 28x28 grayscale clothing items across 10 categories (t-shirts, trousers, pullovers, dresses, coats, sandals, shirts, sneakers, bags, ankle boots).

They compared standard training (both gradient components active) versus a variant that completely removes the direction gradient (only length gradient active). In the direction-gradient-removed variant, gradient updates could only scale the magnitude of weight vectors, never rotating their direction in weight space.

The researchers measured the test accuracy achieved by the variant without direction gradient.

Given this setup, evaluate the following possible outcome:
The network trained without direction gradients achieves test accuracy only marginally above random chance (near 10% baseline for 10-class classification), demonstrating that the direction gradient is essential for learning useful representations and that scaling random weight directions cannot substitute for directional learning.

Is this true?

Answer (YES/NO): NO